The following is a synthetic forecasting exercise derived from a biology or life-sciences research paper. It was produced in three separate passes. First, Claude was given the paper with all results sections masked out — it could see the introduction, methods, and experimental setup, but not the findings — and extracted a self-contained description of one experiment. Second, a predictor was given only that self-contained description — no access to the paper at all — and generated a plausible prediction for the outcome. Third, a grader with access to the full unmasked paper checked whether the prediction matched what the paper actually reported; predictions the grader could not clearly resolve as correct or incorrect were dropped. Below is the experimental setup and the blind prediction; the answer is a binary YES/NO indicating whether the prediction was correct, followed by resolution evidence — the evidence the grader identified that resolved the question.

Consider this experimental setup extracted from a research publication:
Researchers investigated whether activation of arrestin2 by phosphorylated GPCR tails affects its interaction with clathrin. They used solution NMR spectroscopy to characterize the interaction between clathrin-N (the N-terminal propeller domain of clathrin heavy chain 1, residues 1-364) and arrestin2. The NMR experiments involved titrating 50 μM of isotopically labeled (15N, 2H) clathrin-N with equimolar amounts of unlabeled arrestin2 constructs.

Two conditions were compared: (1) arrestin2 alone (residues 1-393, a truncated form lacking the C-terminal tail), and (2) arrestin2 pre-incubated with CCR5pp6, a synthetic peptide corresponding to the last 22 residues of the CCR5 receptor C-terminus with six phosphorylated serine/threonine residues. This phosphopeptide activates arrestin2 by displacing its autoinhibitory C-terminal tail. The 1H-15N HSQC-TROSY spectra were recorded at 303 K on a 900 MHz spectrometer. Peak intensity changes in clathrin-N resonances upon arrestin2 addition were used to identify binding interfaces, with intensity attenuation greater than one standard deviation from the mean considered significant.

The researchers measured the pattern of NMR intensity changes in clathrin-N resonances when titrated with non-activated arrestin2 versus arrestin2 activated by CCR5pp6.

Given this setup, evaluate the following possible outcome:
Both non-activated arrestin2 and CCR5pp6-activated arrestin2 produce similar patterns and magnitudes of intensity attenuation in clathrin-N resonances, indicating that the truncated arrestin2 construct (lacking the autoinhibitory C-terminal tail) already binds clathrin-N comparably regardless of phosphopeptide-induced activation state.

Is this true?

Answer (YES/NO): YES